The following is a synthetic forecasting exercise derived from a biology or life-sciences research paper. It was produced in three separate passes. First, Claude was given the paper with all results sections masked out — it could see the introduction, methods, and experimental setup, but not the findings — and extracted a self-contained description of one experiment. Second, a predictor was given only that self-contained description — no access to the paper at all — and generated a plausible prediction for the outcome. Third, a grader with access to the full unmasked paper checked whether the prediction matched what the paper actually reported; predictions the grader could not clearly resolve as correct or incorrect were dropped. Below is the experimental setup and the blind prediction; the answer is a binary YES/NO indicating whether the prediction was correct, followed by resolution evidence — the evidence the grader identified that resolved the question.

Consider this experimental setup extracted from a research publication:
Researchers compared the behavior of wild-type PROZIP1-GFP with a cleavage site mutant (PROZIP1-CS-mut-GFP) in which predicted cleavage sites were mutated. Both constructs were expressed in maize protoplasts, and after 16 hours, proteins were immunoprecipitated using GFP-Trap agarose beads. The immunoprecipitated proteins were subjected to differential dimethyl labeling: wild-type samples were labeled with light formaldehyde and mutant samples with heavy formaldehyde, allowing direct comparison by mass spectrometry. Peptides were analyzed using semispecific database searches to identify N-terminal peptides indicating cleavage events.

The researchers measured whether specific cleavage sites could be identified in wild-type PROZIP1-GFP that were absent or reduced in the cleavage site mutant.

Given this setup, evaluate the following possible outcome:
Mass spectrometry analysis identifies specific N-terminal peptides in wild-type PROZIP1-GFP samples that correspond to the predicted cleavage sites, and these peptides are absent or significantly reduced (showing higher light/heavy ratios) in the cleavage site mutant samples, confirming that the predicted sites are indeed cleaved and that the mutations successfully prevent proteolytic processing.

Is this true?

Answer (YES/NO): NO